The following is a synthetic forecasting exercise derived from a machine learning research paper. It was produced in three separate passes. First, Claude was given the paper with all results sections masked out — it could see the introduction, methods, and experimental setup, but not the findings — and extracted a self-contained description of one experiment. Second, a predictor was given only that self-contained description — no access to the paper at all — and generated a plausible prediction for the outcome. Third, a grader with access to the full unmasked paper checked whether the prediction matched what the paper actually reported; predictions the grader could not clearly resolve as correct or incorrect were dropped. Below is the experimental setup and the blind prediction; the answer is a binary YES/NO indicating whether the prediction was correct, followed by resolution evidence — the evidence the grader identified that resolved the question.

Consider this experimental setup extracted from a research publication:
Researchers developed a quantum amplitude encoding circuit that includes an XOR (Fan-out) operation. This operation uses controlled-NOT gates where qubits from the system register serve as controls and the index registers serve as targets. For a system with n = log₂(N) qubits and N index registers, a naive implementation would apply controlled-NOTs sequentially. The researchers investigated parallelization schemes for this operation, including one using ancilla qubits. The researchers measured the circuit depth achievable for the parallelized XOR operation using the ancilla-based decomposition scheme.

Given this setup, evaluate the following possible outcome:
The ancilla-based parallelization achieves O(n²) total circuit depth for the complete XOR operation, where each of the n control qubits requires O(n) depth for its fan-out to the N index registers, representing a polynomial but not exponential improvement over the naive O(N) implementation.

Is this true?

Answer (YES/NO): NO